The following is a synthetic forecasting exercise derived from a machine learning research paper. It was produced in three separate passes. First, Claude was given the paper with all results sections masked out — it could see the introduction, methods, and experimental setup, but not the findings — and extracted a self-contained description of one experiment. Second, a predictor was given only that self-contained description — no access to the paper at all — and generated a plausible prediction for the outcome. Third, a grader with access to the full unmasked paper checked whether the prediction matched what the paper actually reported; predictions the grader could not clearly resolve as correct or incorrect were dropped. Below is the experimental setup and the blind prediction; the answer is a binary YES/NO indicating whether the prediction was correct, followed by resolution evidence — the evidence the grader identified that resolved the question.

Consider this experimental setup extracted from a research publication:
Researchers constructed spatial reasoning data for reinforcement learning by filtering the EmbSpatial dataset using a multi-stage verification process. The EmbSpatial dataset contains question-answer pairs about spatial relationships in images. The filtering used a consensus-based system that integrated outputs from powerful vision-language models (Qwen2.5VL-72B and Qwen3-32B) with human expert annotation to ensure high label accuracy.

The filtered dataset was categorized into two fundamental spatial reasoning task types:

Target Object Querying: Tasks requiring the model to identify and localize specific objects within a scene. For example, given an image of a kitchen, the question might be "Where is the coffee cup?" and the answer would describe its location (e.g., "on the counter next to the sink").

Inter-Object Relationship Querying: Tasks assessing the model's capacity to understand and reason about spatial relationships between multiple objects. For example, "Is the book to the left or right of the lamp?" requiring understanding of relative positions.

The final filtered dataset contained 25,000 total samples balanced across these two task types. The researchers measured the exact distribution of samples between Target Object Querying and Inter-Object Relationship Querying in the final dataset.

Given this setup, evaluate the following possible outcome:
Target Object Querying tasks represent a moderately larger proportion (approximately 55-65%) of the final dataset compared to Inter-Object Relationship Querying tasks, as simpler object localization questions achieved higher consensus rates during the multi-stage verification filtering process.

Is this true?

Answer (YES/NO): NO